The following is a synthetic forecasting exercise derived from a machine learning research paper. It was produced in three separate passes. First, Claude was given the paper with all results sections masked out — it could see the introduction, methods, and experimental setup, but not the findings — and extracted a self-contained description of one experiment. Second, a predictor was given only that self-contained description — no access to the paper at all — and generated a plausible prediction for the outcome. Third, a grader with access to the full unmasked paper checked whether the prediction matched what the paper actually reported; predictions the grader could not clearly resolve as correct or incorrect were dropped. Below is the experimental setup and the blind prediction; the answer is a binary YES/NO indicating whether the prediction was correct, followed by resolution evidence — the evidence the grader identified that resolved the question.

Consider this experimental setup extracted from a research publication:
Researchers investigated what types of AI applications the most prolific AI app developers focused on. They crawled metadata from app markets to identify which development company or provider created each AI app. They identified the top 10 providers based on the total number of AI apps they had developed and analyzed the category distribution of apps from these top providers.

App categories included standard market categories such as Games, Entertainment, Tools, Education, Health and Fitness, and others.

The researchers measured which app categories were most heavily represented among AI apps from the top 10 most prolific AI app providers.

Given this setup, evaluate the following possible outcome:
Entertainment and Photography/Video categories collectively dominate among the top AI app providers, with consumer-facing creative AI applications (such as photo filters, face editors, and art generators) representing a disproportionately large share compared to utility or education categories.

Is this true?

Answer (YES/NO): NO